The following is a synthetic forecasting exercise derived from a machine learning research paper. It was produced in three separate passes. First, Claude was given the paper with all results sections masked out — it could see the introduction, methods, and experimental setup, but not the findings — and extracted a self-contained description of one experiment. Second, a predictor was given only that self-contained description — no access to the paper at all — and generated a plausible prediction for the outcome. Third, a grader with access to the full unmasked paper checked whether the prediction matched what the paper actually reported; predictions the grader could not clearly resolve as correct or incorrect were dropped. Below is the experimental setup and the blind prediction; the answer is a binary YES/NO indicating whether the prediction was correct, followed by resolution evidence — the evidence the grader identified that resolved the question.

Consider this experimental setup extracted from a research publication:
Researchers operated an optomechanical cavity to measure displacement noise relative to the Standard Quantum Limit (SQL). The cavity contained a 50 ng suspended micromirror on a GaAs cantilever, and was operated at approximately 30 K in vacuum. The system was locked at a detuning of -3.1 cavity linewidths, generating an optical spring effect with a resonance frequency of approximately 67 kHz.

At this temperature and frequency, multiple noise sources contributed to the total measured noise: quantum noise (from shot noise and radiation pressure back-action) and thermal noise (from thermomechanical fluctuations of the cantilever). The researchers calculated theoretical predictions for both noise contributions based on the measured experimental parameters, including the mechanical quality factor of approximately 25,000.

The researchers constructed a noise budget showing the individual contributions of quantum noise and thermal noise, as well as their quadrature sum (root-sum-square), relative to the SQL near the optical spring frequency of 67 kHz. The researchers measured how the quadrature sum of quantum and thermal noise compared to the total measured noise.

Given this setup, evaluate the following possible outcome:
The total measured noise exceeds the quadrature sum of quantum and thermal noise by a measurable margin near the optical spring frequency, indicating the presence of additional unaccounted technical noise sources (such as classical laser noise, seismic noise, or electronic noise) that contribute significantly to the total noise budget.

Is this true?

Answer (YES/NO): NO